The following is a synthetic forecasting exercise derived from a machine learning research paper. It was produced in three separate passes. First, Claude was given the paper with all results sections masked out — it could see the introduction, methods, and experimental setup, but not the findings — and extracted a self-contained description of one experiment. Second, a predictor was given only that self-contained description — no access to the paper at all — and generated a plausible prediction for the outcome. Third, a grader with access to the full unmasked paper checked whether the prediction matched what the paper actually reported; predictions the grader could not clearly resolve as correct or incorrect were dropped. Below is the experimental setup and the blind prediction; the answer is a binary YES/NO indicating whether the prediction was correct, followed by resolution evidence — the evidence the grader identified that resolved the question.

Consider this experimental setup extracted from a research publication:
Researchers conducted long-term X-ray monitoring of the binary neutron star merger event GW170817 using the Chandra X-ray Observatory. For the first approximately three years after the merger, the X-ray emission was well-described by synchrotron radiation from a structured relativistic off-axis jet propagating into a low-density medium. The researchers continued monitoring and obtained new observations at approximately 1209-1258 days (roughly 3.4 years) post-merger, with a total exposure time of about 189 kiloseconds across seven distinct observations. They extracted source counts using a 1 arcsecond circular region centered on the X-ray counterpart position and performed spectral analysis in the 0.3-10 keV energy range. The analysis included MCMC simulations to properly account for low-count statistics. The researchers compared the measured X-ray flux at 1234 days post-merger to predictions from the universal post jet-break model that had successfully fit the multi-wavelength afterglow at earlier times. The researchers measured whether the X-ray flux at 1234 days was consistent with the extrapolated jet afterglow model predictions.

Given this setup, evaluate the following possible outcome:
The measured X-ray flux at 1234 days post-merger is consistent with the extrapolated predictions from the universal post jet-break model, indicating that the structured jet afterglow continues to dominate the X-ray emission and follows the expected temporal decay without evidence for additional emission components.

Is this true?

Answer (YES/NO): NO